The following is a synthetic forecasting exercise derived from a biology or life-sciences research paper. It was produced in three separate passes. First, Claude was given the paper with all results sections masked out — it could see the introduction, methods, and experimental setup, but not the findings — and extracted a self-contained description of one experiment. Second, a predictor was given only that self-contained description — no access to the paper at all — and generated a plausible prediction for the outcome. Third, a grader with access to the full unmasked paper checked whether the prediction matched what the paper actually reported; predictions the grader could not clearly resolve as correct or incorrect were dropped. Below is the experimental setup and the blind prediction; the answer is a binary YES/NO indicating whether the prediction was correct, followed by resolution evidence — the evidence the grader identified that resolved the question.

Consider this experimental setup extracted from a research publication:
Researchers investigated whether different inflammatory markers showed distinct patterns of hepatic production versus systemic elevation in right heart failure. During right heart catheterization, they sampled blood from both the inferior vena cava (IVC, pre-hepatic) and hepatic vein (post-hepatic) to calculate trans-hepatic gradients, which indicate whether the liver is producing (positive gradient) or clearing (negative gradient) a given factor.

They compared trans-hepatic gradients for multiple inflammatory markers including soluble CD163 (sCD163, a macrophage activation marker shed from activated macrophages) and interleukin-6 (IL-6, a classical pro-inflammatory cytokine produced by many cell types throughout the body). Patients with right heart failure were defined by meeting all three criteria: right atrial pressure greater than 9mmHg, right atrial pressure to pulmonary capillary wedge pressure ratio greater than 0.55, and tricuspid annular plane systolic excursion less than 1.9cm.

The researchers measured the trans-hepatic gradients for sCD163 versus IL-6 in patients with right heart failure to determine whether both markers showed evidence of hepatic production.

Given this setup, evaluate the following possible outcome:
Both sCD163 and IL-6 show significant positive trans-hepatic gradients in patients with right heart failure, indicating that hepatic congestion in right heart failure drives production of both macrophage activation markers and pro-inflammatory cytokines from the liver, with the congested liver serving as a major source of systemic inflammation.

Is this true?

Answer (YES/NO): NO